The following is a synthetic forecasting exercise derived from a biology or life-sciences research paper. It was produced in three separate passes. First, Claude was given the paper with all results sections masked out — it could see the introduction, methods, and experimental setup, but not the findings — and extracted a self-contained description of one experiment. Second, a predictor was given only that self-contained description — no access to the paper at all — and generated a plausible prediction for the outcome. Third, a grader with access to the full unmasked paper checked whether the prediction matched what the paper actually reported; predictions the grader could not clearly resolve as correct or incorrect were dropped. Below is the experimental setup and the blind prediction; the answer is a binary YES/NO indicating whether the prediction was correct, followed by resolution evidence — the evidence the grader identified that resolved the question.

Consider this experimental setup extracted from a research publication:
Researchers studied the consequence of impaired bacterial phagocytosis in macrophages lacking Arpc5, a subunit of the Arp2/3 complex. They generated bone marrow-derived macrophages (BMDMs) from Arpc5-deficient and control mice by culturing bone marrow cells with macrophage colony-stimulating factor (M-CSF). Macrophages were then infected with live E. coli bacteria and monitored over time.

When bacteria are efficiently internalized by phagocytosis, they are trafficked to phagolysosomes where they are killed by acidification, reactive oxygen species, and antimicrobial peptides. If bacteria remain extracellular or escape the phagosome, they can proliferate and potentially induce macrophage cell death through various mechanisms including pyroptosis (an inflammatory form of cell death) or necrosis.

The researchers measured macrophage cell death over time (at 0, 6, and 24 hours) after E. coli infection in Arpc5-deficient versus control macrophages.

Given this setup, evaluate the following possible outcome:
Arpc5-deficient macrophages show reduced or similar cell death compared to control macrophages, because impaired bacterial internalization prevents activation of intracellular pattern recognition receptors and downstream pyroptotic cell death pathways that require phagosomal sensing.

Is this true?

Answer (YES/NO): NO